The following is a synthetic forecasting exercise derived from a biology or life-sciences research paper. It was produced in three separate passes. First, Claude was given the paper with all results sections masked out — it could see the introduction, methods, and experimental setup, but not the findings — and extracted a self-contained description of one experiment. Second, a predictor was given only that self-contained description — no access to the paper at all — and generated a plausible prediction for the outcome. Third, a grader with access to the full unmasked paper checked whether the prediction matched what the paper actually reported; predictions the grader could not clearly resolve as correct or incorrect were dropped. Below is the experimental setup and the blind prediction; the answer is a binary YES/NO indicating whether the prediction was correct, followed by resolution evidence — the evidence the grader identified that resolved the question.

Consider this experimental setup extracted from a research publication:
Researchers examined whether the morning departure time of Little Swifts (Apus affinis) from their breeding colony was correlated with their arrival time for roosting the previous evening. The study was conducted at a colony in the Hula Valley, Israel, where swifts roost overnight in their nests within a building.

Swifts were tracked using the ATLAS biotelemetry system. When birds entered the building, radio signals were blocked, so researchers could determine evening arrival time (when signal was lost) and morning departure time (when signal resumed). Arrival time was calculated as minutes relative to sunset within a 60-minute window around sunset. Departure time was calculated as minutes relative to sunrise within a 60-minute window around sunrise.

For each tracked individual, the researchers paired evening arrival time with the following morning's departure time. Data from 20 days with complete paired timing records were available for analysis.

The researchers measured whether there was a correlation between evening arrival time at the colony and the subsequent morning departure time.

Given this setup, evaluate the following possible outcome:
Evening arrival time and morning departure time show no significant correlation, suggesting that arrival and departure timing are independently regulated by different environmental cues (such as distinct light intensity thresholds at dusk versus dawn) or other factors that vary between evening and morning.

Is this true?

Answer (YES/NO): NO